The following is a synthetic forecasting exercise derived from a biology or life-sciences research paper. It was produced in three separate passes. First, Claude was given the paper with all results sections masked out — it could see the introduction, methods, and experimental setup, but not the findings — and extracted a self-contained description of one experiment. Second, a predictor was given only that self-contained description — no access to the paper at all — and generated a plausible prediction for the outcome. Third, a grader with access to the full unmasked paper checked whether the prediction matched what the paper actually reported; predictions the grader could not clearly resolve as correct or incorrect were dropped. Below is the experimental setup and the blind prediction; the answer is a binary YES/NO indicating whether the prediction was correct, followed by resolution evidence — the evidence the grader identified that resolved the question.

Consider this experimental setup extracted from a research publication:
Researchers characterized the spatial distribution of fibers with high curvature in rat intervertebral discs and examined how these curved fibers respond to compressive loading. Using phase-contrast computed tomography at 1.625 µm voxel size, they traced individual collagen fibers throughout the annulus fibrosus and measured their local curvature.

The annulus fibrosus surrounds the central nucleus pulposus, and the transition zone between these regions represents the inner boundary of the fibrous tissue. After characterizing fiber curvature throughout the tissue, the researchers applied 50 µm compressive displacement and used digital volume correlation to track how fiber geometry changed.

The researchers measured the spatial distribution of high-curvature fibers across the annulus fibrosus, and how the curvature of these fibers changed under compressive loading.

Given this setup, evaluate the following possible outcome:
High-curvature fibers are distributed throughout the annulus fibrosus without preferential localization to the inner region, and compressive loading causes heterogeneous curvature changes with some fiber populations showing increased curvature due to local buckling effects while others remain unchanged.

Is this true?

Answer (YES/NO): NO